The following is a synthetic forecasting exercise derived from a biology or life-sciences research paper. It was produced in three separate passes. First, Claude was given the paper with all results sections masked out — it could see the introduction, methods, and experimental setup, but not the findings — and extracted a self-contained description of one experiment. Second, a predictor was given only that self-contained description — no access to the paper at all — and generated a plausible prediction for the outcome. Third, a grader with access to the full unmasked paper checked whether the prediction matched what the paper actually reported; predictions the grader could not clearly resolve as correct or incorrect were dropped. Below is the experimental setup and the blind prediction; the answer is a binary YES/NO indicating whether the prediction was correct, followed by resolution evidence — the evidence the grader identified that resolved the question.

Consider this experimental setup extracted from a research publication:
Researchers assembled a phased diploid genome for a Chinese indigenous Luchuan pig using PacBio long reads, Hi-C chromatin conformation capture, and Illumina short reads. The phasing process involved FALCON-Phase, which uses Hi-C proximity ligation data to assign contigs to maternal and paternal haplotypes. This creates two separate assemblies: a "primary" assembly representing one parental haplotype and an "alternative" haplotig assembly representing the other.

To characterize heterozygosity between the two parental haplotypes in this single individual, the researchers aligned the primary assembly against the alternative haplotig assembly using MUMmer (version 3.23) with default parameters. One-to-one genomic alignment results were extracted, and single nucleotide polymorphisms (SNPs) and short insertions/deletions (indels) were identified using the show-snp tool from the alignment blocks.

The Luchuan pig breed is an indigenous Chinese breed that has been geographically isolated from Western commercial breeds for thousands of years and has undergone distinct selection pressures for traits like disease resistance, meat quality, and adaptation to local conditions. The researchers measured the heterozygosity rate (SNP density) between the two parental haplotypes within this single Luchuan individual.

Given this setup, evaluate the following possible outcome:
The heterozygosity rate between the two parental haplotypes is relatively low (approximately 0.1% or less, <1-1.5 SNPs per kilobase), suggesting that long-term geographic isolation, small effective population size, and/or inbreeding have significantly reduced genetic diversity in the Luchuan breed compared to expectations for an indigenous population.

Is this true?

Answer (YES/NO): NO